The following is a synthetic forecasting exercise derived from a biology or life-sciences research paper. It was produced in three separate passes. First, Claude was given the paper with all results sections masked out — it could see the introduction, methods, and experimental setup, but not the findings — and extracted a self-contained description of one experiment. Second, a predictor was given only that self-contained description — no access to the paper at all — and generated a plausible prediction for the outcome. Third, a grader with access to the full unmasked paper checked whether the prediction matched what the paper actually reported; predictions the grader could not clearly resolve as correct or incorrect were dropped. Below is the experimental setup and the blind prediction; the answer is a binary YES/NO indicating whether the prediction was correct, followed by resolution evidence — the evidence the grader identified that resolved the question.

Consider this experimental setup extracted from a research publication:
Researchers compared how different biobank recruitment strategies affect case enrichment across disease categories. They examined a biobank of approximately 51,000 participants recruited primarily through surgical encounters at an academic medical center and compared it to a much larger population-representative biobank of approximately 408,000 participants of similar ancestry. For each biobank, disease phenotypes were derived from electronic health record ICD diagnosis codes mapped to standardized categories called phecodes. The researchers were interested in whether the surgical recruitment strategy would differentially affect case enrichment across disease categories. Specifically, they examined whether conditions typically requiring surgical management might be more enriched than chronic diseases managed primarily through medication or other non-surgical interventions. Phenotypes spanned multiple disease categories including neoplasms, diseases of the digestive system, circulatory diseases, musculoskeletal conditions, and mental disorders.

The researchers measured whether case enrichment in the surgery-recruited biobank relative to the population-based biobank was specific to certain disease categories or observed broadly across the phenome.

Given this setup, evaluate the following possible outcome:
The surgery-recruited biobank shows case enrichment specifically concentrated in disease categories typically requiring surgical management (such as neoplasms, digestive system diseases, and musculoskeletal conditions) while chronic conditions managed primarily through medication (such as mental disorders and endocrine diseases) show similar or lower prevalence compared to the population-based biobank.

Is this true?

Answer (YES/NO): NO